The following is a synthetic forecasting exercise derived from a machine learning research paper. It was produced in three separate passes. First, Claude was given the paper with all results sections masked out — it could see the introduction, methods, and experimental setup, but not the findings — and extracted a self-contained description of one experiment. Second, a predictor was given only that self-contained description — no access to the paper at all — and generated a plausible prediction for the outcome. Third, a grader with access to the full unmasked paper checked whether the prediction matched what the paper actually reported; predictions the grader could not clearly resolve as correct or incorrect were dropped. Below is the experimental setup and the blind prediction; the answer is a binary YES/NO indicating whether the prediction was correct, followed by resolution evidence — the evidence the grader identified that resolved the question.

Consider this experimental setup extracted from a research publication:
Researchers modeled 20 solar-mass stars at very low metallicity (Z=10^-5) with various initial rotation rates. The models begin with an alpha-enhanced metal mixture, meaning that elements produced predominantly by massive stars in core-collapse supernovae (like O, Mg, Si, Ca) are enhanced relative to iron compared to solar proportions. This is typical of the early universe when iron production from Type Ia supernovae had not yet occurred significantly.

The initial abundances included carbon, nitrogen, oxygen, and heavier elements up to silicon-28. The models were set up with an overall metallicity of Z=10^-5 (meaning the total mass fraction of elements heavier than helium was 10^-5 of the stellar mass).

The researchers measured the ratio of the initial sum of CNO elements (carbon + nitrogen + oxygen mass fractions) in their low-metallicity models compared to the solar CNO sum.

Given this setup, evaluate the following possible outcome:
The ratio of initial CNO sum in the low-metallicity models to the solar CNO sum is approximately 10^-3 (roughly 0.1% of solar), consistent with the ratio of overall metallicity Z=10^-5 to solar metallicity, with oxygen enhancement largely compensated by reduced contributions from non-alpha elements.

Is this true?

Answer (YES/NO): YES